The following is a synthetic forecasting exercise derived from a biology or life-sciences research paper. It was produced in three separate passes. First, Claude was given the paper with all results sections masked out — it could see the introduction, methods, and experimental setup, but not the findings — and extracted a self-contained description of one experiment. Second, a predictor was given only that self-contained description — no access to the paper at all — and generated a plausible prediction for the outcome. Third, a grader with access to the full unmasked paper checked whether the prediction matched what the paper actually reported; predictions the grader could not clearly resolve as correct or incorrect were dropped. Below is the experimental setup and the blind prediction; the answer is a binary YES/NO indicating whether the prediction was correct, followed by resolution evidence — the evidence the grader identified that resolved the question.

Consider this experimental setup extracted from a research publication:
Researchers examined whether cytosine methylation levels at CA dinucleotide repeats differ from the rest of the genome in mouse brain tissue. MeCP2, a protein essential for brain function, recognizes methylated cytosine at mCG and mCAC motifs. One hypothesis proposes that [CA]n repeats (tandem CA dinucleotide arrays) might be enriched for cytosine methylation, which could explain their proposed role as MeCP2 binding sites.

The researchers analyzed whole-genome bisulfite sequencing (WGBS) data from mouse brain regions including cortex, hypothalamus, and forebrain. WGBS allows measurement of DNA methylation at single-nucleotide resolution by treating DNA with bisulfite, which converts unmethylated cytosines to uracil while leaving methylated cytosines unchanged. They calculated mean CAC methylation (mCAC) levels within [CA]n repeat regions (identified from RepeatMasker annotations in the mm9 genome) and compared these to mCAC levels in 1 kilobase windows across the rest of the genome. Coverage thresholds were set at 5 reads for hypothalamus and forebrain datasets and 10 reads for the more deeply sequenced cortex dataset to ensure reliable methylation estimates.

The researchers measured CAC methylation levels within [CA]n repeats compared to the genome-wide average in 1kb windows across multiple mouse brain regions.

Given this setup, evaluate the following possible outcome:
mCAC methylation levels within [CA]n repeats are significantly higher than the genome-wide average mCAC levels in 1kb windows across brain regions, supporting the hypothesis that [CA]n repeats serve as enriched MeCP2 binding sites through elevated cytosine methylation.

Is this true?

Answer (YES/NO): NO